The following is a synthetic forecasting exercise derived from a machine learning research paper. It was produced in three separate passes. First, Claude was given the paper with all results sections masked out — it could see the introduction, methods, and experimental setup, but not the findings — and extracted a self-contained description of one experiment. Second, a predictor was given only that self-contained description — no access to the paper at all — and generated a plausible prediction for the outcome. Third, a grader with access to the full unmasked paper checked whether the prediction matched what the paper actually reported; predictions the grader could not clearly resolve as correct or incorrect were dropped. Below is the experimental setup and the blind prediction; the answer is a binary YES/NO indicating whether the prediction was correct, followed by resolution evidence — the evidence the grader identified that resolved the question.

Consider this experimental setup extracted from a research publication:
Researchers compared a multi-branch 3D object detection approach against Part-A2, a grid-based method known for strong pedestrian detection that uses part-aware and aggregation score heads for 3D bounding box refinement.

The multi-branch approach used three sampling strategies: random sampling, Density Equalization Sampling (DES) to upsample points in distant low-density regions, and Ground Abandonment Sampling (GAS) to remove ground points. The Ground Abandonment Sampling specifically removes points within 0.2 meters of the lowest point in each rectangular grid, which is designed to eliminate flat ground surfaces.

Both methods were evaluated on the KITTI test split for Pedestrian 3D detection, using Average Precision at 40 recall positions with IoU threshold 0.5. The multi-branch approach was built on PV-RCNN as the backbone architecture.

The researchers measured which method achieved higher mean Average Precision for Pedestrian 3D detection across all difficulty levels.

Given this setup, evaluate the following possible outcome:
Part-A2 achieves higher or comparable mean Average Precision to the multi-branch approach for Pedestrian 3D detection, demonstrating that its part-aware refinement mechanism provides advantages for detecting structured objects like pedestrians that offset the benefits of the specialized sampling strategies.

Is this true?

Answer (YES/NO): YES